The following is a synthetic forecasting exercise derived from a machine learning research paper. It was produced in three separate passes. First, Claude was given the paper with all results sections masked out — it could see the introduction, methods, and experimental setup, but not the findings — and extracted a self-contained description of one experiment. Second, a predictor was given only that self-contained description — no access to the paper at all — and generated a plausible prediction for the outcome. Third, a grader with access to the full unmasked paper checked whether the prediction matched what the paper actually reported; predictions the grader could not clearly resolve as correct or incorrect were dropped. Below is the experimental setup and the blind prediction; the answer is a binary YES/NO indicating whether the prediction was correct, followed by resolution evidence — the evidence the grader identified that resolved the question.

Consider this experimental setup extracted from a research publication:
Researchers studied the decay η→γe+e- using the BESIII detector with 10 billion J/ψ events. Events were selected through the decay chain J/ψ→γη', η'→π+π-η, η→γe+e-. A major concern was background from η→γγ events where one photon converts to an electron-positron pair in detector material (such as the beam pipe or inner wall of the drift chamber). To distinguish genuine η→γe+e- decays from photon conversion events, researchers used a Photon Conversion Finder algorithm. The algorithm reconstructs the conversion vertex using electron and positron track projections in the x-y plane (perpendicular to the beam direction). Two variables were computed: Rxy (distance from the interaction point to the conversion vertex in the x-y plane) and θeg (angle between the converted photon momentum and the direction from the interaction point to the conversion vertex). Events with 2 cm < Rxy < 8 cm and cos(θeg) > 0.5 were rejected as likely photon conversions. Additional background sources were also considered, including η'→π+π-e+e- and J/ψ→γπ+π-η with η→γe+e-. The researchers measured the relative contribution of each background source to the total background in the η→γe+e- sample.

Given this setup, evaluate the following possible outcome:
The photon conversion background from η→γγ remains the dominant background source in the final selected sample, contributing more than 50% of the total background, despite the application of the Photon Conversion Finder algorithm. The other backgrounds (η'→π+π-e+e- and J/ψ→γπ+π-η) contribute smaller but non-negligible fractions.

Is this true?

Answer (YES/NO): NO